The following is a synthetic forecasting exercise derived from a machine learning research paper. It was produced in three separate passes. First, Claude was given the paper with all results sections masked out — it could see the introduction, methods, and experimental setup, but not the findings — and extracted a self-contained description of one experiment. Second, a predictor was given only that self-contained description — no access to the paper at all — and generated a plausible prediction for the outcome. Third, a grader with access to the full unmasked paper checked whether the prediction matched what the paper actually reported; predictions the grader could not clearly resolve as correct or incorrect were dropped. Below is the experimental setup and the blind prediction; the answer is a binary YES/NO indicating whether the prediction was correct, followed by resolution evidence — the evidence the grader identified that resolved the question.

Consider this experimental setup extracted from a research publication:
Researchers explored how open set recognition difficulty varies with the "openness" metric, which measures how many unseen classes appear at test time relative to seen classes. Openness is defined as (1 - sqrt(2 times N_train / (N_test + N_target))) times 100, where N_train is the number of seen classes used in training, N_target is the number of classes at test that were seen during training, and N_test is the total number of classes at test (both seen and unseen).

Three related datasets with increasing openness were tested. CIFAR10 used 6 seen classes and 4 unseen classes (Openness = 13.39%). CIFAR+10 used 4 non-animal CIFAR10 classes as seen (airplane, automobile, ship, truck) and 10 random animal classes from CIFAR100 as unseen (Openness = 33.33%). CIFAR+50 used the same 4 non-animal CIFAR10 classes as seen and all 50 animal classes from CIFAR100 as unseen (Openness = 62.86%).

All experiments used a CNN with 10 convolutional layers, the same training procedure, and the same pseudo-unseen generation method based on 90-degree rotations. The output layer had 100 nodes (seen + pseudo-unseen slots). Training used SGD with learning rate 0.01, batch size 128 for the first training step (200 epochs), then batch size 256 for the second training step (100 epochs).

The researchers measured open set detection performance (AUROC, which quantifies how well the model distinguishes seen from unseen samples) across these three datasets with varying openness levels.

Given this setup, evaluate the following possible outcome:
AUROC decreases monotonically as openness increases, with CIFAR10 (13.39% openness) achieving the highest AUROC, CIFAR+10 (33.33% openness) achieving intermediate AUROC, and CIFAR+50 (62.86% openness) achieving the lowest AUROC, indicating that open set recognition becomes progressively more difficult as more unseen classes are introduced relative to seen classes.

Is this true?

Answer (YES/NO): NO